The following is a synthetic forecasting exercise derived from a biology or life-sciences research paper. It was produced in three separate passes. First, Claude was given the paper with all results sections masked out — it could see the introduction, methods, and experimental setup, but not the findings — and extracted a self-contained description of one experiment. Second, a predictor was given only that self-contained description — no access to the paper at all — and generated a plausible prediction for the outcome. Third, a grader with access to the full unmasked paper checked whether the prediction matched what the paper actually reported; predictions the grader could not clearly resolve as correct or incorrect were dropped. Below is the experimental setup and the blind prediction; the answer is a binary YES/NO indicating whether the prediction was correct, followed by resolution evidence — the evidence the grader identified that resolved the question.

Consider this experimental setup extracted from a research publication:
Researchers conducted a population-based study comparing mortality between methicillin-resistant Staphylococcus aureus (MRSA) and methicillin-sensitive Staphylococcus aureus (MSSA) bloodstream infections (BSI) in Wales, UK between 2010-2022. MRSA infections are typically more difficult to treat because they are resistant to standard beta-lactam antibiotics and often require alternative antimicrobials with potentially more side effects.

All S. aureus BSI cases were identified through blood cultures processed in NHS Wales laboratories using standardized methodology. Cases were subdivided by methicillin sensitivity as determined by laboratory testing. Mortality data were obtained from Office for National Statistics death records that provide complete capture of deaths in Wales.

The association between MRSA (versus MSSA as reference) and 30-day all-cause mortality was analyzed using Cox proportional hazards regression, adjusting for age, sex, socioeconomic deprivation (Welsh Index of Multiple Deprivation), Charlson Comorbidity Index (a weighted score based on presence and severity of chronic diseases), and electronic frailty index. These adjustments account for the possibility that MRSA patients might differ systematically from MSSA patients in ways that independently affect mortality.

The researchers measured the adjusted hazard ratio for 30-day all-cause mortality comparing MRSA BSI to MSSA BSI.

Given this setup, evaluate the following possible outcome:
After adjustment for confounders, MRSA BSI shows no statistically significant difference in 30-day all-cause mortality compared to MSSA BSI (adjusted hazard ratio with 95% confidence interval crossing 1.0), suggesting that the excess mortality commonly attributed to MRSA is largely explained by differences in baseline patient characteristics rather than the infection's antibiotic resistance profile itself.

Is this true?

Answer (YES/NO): NO